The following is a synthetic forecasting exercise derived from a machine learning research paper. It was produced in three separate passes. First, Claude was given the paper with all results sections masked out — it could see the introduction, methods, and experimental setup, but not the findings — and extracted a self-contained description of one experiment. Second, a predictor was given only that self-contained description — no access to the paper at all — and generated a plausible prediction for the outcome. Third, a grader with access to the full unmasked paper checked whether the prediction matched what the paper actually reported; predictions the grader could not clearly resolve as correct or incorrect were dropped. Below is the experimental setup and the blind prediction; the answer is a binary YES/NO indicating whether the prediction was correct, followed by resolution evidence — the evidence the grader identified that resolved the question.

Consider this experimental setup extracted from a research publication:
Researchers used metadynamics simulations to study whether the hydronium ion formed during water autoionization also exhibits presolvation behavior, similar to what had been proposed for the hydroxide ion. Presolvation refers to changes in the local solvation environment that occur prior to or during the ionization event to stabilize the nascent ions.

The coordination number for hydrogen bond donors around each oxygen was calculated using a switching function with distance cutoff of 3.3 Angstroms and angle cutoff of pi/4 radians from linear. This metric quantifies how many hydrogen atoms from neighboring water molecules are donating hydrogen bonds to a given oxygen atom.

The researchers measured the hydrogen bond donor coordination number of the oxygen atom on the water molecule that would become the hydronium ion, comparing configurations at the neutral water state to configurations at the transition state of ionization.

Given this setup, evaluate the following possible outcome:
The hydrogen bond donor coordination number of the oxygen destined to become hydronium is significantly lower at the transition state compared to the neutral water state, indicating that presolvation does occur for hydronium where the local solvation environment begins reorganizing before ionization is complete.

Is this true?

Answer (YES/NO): YES